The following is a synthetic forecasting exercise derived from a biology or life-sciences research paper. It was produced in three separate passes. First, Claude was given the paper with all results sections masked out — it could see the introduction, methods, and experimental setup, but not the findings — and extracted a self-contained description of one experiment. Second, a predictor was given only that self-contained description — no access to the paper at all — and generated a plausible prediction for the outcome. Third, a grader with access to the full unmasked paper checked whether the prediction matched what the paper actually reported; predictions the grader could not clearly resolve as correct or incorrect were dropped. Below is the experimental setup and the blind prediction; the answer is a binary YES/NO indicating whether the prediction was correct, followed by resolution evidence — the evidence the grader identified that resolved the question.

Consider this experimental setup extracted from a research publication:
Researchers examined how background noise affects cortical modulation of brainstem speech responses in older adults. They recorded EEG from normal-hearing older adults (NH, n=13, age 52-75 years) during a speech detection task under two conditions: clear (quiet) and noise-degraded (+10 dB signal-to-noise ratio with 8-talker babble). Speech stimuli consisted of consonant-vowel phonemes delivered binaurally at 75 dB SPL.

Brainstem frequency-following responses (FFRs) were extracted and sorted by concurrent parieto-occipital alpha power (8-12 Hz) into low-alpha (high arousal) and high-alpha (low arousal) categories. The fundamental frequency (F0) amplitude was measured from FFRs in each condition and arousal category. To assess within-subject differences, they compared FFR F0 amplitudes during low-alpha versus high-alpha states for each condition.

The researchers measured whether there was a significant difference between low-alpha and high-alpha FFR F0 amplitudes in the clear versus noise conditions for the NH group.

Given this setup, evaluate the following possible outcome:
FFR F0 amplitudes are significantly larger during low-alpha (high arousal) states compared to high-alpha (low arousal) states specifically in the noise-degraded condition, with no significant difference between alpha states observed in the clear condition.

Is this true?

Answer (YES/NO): NO